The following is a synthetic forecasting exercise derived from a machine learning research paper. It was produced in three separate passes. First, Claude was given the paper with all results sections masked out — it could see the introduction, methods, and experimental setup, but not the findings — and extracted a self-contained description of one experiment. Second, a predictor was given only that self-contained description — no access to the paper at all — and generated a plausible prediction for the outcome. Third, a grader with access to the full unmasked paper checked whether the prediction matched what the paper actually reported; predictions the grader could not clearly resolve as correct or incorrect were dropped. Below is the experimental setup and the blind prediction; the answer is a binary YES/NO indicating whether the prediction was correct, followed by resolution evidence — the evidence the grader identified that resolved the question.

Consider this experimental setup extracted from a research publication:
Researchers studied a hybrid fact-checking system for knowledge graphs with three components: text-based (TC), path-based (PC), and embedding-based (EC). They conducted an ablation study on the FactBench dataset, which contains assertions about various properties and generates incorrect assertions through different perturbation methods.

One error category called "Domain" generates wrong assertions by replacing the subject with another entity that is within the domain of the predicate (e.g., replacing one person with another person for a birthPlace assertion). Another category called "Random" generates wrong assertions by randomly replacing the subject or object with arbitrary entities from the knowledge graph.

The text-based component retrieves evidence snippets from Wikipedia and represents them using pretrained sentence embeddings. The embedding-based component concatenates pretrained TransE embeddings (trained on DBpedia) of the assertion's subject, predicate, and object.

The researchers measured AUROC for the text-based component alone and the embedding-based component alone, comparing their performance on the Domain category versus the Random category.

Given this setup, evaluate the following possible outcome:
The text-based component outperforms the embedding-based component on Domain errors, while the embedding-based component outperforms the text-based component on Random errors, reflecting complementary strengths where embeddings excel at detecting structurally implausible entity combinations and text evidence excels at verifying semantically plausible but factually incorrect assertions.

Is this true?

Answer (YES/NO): YES